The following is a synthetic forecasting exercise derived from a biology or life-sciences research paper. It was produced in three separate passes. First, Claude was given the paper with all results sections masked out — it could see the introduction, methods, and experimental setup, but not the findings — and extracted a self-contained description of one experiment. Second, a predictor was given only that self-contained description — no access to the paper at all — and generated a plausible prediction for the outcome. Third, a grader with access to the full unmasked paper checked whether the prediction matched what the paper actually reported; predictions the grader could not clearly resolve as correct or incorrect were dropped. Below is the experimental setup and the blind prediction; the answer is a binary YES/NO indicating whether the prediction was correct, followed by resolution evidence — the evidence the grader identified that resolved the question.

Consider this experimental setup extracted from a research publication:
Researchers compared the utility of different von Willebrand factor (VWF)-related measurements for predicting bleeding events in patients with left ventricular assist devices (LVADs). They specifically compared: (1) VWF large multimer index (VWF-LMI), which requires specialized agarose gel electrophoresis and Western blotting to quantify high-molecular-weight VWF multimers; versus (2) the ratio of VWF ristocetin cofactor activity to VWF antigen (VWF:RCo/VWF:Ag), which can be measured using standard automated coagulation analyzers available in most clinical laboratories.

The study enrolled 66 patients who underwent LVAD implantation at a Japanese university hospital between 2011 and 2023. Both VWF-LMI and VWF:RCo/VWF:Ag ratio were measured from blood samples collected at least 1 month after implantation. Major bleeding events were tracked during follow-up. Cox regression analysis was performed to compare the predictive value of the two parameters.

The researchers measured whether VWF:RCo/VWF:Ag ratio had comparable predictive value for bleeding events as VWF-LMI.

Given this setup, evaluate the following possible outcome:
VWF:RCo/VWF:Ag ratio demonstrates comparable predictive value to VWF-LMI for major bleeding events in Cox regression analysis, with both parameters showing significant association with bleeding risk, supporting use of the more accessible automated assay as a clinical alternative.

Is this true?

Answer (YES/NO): NO